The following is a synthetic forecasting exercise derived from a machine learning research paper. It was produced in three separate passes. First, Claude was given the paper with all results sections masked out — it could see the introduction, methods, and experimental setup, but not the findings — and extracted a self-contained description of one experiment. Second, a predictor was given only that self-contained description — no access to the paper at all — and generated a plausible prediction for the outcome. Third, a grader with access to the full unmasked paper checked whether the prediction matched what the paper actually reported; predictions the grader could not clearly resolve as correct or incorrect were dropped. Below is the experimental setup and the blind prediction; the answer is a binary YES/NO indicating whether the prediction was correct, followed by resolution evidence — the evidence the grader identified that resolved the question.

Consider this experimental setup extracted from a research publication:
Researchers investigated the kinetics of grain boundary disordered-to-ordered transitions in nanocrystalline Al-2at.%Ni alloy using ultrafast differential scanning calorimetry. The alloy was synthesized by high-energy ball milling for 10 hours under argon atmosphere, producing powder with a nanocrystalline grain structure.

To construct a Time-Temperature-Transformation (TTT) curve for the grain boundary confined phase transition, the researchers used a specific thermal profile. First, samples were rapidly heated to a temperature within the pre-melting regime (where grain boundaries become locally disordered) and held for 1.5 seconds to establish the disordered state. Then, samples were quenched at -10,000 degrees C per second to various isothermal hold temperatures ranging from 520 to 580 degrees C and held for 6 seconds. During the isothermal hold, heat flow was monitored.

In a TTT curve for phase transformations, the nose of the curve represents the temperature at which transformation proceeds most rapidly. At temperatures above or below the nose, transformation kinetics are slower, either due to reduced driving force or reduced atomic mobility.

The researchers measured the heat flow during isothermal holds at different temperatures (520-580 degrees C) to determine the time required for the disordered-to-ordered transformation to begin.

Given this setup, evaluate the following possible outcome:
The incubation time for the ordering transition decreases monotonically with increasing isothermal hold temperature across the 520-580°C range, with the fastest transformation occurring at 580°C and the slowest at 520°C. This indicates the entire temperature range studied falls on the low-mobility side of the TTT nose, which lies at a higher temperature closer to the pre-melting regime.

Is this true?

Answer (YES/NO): NO